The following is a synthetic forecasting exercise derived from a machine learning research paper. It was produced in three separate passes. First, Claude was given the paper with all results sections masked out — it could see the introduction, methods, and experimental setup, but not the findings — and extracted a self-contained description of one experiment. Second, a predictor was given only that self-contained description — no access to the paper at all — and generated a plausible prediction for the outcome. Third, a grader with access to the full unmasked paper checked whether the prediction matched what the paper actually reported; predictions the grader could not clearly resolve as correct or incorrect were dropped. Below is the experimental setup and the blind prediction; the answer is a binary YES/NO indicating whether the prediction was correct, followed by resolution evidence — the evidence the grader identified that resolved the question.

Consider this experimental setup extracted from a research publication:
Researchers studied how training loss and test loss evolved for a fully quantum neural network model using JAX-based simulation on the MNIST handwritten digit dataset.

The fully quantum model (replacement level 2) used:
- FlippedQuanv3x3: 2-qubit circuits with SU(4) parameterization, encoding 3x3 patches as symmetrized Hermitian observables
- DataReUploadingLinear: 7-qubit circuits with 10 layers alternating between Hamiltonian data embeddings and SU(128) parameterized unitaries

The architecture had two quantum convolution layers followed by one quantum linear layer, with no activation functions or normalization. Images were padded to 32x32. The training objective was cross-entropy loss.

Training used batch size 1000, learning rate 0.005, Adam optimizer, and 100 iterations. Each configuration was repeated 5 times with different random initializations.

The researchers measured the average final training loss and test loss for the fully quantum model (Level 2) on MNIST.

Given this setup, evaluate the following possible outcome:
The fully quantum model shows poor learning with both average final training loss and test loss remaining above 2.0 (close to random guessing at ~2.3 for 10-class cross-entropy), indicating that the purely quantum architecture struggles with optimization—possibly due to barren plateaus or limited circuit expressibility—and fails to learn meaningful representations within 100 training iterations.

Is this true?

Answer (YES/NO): NO